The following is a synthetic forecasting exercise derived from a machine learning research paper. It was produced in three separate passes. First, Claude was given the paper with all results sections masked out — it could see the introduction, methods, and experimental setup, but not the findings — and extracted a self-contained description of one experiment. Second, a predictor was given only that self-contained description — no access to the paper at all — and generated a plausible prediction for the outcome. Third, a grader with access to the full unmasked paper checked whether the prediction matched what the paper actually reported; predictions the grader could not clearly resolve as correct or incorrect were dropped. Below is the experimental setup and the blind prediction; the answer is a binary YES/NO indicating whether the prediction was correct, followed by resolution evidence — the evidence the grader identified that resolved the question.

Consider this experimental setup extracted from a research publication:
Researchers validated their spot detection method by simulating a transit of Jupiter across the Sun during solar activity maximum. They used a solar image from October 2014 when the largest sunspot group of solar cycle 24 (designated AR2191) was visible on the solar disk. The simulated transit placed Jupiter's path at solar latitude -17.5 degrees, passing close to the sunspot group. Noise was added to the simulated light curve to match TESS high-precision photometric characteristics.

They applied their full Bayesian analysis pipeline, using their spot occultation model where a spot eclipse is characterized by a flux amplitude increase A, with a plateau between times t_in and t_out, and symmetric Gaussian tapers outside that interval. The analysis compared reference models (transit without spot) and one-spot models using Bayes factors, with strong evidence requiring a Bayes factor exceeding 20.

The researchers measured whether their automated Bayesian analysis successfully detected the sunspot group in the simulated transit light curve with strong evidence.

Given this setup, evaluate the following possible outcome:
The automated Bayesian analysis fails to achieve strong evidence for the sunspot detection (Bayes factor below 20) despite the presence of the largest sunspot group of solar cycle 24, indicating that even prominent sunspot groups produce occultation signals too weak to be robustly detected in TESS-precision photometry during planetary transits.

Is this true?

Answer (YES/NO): NO